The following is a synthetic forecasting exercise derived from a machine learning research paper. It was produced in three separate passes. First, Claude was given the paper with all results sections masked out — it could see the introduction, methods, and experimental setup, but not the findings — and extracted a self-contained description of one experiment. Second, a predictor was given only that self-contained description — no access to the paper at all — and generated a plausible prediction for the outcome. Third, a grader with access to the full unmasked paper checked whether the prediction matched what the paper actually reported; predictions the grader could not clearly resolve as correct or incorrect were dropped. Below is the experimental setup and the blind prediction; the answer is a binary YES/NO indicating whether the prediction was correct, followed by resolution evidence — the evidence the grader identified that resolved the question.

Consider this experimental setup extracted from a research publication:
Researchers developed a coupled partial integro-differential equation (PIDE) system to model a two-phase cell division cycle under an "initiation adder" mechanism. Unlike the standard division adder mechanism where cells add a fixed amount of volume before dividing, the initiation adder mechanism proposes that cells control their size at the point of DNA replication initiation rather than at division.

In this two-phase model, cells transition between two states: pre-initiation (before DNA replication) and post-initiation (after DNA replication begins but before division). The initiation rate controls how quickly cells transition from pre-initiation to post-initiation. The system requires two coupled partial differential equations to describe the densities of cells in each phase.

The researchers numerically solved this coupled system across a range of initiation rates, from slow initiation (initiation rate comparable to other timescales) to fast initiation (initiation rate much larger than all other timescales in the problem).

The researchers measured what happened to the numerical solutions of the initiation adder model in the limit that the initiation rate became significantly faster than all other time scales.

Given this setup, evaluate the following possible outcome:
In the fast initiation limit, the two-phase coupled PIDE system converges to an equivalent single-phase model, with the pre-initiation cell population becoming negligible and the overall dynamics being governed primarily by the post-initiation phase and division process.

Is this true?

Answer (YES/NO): YES